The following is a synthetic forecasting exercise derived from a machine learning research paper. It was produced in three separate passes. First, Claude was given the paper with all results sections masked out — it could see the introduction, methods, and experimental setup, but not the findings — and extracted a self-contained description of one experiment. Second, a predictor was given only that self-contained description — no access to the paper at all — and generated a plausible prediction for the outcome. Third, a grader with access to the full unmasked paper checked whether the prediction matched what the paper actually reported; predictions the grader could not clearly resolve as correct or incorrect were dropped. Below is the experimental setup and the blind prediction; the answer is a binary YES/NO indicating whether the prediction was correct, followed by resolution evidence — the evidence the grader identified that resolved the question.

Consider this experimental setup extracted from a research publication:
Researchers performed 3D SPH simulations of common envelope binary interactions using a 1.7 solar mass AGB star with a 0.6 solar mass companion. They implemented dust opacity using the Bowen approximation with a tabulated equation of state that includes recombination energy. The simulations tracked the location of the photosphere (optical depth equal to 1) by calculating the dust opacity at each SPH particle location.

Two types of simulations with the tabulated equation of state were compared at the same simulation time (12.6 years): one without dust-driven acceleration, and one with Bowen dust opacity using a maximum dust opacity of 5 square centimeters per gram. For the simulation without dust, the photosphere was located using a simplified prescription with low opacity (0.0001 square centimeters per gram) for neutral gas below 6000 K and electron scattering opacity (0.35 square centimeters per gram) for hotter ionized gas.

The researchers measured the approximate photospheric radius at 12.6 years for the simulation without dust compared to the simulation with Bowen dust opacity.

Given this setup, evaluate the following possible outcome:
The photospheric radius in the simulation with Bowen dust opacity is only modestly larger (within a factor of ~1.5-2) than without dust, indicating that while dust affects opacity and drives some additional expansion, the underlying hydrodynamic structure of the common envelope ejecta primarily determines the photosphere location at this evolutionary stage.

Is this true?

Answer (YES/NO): NO